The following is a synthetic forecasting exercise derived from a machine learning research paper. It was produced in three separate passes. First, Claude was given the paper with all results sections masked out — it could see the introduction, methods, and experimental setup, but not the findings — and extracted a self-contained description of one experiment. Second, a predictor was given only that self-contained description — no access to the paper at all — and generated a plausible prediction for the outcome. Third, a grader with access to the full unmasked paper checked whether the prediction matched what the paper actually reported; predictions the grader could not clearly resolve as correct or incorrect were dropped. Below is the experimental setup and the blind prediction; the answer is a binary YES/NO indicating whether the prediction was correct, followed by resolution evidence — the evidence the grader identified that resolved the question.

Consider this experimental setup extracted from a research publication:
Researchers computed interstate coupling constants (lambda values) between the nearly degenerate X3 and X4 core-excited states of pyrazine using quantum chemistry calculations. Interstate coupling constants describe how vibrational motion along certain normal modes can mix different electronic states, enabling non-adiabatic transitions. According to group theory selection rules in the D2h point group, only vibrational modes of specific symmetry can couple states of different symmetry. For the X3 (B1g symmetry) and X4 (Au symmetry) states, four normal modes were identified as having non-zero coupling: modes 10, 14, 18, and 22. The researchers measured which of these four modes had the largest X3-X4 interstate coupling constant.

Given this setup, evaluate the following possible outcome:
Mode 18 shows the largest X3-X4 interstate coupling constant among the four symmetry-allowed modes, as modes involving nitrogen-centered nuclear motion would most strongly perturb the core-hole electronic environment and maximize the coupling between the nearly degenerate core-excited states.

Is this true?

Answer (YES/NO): NO